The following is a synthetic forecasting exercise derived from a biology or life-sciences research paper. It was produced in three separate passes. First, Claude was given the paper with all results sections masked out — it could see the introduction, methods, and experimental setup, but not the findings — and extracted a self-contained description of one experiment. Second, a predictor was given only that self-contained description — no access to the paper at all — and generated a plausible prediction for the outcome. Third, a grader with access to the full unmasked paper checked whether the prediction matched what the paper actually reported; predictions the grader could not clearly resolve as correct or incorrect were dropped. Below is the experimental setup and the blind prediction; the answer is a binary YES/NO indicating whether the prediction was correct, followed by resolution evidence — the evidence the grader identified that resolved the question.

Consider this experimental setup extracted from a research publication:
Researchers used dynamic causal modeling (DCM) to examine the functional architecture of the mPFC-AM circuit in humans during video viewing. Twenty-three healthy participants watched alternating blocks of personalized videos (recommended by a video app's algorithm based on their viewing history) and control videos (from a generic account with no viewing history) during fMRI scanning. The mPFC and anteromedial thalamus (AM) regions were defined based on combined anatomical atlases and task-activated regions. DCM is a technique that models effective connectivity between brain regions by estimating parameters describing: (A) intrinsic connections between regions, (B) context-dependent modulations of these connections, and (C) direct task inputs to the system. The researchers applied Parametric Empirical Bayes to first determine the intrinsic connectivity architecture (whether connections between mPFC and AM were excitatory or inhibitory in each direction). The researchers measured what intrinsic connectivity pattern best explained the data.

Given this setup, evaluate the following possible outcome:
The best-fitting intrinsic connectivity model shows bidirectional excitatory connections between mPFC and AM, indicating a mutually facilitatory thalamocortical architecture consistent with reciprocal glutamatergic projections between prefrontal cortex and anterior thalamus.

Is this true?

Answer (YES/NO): YES